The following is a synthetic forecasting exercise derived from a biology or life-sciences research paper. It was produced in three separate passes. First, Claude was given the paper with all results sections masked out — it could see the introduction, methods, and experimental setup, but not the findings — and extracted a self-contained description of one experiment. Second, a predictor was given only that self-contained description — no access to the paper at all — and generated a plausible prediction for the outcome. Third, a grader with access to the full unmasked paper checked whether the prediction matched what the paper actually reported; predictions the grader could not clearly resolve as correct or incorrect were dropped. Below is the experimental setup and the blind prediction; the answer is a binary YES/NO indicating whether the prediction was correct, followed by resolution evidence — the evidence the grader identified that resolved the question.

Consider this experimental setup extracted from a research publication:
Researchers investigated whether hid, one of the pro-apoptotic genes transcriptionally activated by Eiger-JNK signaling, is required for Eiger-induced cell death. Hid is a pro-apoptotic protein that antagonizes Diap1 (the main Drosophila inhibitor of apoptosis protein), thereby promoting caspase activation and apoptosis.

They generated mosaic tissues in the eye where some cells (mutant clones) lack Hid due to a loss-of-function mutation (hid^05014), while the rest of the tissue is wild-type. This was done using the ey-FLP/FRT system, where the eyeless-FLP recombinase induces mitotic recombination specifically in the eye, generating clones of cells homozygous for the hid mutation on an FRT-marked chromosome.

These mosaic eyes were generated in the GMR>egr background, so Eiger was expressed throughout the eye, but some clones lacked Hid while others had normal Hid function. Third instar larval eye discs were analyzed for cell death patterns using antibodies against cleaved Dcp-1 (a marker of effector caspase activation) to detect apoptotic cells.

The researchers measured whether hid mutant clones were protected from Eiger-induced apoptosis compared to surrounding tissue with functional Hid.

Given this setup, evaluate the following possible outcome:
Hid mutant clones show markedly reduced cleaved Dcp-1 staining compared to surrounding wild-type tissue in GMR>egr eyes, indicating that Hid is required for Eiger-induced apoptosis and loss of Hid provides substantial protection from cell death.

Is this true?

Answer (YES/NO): YES